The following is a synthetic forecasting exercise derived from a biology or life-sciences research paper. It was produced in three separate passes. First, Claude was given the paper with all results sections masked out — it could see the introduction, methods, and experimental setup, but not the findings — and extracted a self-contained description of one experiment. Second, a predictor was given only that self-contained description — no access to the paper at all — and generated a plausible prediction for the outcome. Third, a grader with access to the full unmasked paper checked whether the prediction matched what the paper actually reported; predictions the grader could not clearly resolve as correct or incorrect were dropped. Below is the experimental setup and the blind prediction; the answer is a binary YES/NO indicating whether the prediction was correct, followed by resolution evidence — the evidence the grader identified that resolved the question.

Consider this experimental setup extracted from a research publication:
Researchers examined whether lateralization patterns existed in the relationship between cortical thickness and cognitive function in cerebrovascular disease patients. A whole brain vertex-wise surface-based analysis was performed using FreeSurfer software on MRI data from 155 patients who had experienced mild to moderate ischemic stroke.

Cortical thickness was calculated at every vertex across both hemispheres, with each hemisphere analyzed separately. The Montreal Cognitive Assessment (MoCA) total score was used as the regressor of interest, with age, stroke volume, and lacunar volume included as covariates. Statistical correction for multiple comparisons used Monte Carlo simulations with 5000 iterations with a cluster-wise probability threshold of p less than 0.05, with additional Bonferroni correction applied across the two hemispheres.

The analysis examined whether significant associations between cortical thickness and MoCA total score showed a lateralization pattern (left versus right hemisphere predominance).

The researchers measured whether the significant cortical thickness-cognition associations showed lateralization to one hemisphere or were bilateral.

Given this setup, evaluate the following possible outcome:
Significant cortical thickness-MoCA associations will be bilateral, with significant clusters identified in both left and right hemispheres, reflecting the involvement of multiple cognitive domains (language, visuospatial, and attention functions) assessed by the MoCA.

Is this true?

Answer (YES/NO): NO